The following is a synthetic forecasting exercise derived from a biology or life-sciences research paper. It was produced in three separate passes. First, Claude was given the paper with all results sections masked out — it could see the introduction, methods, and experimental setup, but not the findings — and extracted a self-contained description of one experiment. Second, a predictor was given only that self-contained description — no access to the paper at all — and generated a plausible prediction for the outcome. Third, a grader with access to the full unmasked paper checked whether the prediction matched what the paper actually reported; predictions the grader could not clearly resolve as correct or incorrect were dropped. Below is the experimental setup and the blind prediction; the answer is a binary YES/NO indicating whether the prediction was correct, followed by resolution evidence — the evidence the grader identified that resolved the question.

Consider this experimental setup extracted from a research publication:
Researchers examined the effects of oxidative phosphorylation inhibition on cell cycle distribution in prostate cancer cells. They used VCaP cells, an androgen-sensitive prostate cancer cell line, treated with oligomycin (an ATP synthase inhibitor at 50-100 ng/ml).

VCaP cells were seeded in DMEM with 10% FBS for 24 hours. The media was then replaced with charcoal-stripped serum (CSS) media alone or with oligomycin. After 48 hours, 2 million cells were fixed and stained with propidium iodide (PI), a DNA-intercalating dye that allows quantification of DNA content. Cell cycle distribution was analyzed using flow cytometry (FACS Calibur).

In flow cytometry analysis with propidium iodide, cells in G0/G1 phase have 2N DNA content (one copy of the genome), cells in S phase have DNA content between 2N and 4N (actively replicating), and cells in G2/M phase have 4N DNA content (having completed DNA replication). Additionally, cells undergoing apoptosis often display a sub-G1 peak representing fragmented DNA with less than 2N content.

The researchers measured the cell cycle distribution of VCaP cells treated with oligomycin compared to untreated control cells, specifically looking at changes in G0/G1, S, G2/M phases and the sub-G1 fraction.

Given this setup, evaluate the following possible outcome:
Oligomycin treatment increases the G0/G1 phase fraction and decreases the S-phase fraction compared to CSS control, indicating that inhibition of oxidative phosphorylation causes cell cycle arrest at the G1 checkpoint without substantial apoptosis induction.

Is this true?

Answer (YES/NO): NO